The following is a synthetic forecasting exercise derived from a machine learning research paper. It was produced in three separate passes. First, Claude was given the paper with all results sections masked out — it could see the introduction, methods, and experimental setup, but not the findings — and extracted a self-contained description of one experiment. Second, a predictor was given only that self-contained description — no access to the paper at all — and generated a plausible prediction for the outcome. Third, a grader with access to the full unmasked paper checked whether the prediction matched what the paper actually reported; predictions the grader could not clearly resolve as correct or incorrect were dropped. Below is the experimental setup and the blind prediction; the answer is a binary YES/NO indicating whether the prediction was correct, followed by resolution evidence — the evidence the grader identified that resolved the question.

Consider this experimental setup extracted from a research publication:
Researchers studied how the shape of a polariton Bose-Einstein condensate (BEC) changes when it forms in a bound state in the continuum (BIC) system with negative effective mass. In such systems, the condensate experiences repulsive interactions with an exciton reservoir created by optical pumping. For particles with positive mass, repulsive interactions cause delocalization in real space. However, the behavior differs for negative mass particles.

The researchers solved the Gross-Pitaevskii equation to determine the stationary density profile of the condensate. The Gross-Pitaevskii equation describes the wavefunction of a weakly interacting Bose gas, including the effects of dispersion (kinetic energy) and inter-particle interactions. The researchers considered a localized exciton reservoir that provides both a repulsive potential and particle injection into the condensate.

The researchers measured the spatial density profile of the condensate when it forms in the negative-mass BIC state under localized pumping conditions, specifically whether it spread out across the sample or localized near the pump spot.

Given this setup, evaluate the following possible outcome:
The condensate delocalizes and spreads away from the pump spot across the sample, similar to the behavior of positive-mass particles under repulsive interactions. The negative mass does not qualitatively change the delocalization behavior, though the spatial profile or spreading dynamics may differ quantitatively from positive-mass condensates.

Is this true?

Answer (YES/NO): NO